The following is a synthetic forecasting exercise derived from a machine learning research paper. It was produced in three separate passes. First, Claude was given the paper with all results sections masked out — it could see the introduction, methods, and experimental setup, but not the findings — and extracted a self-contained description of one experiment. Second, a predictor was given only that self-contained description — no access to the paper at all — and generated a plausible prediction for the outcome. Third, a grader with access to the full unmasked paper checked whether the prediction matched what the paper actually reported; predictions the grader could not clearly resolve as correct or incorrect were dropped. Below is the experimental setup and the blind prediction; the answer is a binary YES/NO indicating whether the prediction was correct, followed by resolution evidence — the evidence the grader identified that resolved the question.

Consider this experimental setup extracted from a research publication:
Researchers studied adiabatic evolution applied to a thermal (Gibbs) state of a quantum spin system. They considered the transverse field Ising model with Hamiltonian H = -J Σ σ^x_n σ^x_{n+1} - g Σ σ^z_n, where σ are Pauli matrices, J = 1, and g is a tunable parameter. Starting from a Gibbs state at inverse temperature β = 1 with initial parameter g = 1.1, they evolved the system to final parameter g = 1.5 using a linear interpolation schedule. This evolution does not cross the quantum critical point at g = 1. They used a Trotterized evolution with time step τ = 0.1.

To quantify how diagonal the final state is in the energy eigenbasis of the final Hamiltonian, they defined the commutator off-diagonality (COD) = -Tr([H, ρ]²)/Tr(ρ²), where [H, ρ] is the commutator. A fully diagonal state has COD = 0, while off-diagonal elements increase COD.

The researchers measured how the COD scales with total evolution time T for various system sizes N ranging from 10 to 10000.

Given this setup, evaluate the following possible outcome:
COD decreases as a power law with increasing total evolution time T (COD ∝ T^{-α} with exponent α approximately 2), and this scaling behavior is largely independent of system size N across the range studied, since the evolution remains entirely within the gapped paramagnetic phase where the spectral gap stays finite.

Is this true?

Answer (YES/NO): NO